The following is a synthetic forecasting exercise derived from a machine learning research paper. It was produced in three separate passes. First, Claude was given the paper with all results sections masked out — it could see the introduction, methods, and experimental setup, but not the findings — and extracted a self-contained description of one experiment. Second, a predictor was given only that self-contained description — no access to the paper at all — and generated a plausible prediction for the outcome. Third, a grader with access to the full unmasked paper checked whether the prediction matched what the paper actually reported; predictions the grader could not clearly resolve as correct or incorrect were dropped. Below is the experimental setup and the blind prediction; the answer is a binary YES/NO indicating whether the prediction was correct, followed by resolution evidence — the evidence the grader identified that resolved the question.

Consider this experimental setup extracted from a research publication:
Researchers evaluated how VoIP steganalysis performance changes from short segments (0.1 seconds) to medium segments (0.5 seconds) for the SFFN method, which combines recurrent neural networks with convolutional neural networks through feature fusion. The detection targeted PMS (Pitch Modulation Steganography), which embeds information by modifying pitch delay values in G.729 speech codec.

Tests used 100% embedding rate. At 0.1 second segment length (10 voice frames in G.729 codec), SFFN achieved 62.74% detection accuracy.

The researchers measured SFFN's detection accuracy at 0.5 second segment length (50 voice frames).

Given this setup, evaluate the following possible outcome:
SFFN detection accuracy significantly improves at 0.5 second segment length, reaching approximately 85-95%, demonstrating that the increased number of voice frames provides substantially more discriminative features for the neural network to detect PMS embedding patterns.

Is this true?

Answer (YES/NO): NO